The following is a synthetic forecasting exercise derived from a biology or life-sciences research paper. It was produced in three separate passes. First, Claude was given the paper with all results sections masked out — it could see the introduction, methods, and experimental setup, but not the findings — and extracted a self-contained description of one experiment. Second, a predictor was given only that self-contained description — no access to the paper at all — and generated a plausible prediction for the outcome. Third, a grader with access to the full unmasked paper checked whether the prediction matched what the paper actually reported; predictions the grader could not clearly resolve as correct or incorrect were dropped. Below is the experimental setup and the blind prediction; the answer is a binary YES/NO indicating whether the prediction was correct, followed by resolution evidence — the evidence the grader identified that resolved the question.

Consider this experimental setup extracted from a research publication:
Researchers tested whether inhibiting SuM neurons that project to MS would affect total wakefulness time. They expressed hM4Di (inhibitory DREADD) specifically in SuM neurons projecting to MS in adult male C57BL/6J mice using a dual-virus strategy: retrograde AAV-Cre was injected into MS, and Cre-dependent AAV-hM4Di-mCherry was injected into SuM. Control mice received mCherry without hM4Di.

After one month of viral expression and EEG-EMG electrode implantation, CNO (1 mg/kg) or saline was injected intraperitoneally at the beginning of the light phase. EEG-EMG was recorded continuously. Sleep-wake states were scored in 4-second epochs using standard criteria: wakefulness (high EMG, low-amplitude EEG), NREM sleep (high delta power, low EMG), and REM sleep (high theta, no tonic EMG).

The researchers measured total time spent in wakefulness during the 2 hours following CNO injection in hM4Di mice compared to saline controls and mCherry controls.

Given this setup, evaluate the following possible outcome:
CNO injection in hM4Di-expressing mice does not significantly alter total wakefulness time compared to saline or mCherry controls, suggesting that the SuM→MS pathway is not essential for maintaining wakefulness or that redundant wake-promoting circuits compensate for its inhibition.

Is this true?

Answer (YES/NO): NO